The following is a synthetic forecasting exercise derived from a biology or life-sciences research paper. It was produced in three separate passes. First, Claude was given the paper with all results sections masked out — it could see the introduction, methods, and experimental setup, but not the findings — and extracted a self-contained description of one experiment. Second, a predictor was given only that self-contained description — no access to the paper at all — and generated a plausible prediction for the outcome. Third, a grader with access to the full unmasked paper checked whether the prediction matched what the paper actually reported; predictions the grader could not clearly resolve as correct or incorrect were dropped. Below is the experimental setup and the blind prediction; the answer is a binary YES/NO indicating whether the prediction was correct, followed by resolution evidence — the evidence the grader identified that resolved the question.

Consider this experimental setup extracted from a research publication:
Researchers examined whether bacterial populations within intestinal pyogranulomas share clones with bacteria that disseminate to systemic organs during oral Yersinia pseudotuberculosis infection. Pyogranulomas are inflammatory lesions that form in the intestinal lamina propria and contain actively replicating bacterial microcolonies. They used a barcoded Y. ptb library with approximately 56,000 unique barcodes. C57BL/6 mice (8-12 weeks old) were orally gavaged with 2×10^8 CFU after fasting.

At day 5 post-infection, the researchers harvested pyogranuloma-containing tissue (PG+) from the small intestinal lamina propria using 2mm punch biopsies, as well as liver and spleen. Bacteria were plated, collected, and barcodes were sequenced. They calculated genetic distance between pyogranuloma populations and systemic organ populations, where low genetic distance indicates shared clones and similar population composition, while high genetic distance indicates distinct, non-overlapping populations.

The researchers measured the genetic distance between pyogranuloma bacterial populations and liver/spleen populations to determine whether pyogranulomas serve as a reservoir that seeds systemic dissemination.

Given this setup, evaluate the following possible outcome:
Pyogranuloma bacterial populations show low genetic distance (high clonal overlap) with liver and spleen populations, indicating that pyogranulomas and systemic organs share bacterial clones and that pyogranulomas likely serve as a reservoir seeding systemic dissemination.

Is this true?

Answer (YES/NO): NO